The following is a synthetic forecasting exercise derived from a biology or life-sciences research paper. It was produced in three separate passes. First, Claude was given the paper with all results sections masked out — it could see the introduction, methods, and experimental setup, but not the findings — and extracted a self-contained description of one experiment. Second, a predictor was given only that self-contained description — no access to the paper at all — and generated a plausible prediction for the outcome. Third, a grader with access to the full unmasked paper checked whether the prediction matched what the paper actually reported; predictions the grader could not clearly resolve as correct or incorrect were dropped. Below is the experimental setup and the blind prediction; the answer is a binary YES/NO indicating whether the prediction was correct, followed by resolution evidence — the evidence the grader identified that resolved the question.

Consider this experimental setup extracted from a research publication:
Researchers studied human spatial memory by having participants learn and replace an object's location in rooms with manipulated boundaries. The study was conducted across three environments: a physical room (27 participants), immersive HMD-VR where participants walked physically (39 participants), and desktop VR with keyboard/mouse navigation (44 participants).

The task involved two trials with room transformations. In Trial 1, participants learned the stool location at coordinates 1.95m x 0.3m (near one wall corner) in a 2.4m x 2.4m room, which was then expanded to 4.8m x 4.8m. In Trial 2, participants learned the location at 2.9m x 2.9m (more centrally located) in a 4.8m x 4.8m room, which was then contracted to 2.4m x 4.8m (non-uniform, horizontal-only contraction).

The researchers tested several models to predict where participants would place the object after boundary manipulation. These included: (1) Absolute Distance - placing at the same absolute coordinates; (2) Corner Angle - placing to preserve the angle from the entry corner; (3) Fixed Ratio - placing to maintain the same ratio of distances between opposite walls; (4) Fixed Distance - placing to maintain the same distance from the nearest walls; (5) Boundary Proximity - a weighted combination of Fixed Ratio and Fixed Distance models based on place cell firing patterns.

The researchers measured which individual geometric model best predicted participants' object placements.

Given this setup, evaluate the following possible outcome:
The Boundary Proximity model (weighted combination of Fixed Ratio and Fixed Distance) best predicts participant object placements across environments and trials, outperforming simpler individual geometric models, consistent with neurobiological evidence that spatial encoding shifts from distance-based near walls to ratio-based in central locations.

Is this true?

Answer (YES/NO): NO